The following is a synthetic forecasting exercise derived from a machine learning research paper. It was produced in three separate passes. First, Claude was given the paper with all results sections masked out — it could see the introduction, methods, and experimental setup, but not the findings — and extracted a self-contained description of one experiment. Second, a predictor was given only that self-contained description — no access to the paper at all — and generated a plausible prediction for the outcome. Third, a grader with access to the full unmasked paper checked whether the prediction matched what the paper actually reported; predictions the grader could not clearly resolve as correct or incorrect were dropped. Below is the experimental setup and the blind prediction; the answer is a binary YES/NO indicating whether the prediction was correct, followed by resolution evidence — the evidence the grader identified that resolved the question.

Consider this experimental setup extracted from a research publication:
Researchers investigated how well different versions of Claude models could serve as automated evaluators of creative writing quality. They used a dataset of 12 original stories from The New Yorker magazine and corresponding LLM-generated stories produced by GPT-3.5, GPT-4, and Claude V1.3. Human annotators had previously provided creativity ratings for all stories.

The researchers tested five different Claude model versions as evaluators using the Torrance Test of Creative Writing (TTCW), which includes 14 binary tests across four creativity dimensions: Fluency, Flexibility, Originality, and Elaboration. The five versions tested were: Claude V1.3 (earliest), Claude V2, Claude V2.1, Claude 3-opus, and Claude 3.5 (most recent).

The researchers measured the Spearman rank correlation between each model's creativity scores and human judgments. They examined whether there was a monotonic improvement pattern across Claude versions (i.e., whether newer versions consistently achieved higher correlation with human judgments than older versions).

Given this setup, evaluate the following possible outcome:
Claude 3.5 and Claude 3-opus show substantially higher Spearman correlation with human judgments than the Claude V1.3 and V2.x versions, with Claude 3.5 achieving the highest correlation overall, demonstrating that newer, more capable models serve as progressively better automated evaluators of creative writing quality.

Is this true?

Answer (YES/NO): NO